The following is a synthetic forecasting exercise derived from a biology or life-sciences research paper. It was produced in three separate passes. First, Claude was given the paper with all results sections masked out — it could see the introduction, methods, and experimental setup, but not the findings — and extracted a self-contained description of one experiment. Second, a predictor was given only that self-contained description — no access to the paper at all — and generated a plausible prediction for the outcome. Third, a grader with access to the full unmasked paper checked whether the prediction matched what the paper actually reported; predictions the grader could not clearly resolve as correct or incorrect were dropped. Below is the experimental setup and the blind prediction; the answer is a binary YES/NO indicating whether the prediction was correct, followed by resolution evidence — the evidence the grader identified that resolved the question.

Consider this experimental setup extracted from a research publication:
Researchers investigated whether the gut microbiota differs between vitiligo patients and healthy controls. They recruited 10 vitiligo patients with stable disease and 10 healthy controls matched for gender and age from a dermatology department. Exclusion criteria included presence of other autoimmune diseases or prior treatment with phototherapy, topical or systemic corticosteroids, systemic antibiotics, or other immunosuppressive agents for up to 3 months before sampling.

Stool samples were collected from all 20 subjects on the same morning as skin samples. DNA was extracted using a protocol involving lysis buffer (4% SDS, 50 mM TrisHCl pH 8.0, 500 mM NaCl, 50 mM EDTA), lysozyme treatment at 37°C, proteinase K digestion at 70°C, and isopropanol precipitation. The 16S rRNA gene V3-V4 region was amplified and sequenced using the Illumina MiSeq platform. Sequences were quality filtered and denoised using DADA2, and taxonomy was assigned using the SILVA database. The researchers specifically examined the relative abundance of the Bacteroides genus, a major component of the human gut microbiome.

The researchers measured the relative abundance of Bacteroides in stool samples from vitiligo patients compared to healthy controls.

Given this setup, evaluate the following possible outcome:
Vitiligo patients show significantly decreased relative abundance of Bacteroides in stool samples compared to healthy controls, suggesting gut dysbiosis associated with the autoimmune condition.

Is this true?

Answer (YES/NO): NO